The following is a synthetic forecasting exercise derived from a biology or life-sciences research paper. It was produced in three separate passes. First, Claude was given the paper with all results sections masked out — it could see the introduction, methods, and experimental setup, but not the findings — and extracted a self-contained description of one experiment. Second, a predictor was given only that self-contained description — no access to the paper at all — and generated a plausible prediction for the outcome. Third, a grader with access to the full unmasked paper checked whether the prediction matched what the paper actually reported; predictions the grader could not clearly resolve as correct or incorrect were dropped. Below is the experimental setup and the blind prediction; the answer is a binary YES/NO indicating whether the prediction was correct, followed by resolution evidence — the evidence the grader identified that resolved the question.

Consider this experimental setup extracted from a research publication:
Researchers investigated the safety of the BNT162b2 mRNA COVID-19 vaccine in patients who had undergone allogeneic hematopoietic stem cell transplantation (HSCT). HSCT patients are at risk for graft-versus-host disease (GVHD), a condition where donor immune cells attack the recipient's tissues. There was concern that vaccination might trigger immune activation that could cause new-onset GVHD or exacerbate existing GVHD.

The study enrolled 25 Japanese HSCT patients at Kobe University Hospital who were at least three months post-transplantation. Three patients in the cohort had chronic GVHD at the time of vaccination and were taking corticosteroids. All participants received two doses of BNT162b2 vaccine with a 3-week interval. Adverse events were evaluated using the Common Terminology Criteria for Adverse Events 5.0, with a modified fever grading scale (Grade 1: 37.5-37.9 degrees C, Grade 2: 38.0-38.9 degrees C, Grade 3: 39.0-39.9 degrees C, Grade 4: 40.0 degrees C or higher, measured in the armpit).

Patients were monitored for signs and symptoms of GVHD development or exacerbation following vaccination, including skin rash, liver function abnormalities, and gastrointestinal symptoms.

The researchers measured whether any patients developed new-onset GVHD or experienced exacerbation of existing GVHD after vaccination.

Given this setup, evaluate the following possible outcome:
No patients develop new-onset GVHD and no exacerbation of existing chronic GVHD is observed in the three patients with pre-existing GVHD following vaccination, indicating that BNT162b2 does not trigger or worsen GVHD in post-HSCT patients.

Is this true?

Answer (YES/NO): YES